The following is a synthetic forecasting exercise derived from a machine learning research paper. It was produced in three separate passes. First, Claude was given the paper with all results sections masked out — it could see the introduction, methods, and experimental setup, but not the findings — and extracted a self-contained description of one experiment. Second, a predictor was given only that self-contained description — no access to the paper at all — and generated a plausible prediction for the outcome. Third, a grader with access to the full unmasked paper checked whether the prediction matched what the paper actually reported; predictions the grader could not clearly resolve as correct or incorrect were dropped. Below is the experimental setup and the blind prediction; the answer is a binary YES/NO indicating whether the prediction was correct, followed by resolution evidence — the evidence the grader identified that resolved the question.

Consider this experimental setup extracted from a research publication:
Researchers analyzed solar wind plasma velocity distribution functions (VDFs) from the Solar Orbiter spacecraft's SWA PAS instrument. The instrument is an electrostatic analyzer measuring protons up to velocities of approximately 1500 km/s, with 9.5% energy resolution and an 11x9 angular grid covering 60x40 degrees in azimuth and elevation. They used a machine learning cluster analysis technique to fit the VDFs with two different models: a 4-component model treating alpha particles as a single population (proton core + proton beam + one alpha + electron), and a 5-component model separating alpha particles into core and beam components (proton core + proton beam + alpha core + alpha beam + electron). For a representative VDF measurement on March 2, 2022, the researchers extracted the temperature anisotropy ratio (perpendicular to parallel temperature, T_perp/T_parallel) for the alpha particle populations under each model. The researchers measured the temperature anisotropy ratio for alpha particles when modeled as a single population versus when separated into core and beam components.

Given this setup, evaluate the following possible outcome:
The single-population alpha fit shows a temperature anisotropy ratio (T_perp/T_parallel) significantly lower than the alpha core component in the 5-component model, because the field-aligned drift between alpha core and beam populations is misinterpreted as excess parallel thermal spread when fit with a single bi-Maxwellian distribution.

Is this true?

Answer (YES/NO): YES